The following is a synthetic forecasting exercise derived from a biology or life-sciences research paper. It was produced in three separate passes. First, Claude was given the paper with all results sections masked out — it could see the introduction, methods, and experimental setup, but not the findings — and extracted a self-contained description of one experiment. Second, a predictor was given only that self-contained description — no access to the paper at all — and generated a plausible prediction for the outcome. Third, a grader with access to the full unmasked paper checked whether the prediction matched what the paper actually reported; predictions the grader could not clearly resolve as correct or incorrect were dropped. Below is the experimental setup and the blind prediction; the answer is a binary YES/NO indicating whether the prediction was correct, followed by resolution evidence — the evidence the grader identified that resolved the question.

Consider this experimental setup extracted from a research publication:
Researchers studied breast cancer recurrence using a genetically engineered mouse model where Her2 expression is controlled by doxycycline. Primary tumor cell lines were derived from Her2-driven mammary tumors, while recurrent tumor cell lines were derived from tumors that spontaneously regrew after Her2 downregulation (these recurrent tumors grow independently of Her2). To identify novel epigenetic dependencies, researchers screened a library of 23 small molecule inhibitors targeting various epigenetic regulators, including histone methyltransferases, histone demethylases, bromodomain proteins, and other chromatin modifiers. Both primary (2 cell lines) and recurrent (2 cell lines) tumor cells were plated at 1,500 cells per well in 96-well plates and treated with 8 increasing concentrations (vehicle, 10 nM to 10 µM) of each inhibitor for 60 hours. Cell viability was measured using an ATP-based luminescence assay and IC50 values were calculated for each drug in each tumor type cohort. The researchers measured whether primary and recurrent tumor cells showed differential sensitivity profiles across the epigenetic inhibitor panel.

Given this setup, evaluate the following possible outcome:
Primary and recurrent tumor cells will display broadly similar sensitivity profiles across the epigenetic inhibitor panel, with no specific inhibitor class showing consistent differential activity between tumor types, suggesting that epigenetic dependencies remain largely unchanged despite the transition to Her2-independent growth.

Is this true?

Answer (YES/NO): NO